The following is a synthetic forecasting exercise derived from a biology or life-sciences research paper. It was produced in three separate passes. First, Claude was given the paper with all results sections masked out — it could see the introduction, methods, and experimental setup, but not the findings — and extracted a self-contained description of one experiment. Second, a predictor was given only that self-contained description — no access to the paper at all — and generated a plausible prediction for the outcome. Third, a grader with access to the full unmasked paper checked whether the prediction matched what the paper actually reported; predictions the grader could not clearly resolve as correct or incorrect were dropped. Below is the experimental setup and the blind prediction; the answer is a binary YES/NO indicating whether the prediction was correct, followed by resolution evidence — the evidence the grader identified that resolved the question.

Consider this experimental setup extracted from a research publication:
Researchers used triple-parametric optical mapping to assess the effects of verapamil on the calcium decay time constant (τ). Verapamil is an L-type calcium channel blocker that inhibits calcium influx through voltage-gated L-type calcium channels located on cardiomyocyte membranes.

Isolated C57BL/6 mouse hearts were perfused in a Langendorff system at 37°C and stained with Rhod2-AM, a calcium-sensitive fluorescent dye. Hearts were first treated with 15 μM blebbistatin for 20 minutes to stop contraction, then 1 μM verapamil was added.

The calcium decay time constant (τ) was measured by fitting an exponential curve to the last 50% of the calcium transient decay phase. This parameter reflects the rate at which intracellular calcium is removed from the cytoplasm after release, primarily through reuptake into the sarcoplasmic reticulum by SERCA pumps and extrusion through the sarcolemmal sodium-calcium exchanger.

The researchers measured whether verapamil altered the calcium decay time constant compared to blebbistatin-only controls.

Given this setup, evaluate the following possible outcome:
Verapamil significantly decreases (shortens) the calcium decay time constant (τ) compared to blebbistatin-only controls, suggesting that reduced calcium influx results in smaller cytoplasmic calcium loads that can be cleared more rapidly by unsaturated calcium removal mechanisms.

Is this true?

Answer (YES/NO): NO